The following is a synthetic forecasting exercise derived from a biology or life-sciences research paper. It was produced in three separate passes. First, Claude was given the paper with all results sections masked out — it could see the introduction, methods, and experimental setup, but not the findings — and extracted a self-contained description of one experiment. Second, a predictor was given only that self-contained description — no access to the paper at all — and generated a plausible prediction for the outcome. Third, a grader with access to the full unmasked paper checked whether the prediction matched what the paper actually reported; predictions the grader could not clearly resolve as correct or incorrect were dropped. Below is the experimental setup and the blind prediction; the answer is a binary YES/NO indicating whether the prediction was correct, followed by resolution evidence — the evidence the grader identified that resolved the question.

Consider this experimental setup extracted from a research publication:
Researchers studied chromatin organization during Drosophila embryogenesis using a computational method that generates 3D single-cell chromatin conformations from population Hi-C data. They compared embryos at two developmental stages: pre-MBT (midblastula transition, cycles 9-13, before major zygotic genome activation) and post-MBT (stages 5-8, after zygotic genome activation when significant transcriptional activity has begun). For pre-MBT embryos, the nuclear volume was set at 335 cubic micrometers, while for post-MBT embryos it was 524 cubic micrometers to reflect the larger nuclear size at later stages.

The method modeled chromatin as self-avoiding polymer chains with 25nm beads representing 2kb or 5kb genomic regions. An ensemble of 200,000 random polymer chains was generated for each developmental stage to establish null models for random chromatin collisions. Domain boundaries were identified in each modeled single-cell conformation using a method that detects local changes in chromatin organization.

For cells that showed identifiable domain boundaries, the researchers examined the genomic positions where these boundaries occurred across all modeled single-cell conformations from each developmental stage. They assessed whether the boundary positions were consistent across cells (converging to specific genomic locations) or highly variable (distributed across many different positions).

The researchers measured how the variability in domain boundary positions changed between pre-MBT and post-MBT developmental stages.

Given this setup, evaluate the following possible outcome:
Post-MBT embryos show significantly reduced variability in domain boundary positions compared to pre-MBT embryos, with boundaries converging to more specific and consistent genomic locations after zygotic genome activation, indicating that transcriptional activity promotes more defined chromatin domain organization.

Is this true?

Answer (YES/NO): YES